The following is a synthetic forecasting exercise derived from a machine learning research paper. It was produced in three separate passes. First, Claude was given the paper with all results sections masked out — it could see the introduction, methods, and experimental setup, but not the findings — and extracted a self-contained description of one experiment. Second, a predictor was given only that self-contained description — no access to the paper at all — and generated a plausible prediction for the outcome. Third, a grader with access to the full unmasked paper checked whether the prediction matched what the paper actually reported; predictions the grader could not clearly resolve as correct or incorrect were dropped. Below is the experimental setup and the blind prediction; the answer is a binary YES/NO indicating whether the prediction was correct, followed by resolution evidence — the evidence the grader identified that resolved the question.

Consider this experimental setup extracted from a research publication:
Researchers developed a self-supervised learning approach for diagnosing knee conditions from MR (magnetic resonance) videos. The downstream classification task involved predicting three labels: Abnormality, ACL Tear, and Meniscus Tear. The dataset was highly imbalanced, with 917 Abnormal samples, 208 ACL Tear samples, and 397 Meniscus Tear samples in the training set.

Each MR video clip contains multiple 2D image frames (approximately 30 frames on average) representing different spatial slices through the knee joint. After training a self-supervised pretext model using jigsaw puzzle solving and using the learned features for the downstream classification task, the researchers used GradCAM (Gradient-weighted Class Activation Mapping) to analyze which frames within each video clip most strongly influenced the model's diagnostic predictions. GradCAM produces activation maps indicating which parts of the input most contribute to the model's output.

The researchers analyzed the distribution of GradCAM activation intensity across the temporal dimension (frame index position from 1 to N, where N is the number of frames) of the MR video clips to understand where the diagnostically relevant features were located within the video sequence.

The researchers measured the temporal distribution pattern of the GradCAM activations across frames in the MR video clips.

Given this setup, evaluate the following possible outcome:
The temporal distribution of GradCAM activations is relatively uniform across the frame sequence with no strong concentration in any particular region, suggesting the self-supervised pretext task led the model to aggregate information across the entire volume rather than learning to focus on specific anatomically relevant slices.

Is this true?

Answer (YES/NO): NO